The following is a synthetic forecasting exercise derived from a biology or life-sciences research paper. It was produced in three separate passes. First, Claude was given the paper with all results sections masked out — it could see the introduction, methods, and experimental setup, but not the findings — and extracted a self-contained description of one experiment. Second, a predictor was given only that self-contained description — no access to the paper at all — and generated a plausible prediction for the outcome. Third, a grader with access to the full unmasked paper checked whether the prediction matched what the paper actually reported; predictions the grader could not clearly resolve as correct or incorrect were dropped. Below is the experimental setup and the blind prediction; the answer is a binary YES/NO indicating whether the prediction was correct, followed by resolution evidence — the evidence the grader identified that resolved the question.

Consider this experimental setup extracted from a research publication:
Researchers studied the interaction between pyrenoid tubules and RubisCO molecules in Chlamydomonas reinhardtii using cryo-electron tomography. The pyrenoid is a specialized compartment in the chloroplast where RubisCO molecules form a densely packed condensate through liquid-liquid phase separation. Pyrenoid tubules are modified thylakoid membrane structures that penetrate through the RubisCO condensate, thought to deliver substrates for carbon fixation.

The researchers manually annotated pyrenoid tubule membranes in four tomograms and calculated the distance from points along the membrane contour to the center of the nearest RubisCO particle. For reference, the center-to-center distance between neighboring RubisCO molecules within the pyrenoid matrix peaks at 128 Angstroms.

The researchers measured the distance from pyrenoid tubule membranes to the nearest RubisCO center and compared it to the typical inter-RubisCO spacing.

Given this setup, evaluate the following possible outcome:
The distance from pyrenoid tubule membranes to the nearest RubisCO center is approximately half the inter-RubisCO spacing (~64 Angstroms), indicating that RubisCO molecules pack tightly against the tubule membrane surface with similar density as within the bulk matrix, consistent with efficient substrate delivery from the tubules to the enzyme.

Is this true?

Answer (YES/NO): NO